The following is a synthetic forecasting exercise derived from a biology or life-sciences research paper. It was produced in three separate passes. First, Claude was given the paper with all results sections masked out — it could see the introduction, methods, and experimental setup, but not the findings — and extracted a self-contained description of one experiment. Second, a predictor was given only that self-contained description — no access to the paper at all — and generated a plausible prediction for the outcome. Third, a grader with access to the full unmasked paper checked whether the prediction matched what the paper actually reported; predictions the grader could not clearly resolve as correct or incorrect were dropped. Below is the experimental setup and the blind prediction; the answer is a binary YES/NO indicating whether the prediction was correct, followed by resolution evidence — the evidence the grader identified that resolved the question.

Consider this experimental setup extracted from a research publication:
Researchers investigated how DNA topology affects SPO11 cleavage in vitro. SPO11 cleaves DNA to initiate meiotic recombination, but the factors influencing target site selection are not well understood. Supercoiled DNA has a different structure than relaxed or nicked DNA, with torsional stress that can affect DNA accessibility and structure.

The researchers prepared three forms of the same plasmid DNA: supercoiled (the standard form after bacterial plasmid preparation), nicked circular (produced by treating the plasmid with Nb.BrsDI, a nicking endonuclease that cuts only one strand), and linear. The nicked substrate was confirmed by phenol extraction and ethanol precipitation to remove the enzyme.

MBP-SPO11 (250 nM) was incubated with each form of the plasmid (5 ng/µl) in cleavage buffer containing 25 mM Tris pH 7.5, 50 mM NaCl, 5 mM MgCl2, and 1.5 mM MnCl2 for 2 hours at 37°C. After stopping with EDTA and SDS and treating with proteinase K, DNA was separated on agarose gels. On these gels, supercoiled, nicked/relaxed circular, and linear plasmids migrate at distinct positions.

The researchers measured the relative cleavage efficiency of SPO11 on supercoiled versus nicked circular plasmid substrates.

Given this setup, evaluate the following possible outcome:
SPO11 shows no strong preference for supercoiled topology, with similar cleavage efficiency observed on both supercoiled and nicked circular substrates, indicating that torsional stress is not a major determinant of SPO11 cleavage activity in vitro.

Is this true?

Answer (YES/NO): NO